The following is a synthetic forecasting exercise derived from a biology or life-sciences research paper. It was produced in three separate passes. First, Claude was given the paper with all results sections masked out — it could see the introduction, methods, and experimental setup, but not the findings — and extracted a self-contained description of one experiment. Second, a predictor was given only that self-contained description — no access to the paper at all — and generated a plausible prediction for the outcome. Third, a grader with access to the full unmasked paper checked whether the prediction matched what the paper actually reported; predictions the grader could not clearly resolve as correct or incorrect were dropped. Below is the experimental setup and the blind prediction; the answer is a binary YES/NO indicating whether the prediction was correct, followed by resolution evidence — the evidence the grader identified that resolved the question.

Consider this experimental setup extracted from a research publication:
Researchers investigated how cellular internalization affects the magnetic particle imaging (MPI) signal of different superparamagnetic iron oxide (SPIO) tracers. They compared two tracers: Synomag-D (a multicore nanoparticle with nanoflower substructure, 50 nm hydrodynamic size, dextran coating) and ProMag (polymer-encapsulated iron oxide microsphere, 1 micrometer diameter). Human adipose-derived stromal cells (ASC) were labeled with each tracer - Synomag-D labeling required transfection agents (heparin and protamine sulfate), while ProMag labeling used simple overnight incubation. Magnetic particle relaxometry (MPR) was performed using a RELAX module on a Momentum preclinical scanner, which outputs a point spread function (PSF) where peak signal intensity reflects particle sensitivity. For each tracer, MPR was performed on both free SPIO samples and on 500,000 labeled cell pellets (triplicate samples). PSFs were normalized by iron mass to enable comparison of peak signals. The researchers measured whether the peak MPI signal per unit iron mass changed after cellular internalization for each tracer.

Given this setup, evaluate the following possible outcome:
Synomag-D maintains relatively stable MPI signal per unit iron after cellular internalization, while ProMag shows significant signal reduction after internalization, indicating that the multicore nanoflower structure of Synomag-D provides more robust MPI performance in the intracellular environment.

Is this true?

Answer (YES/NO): NO